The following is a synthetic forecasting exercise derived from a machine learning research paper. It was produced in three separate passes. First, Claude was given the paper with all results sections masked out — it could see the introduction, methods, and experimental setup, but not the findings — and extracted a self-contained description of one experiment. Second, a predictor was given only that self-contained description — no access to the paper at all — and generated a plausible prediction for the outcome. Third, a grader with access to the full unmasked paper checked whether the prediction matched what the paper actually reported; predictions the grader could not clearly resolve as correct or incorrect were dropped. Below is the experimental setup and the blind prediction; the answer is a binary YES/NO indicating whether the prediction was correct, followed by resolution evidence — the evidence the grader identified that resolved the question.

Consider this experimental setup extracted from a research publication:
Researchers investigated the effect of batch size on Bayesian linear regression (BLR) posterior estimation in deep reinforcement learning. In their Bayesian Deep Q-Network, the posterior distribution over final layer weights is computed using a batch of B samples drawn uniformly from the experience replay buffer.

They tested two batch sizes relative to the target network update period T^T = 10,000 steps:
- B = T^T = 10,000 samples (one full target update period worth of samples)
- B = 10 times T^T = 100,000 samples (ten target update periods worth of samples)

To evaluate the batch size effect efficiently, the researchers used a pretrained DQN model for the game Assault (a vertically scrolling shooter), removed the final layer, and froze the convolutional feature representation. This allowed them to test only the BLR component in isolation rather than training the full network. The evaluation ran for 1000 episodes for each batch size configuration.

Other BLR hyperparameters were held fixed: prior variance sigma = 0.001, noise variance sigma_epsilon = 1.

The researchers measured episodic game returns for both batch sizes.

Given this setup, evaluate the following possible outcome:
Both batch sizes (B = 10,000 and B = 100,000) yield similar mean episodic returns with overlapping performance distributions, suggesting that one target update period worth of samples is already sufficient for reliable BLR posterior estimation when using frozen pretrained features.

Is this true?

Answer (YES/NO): NO